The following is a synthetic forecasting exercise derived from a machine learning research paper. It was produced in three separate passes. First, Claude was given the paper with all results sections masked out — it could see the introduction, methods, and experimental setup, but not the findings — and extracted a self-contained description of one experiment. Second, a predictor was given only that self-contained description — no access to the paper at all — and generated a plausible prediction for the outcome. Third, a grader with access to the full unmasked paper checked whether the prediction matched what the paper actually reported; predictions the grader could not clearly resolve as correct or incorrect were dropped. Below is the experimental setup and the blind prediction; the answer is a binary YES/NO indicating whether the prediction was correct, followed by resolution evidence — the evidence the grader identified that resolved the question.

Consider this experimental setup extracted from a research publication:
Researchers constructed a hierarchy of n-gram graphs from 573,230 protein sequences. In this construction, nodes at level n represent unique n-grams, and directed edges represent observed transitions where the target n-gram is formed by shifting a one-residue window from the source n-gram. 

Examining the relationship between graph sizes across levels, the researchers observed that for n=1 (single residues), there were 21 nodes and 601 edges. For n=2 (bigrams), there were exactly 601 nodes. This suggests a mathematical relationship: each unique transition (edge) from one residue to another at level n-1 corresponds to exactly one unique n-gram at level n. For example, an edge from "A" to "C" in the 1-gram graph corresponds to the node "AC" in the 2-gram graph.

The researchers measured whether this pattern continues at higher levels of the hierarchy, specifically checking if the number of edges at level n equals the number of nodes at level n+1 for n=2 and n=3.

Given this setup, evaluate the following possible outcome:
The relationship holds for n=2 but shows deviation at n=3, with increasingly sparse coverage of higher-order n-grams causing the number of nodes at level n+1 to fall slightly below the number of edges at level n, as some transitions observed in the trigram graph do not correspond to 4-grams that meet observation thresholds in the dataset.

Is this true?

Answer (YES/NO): NO